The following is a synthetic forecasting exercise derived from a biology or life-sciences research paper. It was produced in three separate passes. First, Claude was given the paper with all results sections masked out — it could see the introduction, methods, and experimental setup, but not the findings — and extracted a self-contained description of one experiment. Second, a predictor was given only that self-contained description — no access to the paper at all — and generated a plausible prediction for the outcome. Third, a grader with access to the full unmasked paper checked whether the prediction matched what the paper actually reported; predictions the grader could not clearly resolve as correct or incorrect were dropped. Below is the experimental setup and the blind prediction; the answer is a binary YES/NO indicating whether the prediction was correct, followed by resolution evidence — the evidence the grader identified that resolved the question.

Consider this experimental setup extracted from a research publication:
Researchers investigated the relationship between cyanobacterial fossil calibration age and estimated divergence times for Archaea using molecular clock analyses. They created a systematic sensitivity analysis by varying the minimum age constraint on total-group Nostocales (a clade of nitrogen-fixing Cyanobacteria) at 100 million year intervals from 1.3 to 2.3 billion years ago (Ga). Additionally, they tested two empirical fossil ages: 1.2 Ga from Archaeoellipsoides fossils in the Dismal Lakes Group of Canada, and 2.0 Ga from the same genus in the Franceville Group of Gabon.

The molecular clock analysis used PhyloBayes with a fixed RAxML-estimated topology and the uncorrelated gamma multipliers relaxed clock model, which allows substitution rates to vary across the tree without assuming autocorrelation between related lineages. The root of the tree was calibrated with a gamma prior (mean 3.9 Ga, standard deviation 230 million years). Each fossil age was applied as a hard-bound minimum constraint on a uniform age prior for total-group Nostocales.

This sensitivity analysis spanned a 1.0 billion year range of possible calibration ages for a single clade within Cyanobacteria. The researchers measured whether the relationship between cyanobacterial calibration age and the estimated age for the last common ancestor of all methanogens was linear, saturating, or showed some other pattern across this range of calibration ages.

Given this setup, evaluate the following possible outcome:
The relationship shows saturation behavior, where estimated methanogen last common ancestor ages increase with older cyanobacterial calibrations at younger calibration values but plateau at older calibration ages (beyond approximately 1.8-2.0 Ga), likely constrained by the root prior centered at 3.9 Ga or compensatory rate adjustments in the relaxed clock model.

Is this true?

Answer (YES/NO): NO